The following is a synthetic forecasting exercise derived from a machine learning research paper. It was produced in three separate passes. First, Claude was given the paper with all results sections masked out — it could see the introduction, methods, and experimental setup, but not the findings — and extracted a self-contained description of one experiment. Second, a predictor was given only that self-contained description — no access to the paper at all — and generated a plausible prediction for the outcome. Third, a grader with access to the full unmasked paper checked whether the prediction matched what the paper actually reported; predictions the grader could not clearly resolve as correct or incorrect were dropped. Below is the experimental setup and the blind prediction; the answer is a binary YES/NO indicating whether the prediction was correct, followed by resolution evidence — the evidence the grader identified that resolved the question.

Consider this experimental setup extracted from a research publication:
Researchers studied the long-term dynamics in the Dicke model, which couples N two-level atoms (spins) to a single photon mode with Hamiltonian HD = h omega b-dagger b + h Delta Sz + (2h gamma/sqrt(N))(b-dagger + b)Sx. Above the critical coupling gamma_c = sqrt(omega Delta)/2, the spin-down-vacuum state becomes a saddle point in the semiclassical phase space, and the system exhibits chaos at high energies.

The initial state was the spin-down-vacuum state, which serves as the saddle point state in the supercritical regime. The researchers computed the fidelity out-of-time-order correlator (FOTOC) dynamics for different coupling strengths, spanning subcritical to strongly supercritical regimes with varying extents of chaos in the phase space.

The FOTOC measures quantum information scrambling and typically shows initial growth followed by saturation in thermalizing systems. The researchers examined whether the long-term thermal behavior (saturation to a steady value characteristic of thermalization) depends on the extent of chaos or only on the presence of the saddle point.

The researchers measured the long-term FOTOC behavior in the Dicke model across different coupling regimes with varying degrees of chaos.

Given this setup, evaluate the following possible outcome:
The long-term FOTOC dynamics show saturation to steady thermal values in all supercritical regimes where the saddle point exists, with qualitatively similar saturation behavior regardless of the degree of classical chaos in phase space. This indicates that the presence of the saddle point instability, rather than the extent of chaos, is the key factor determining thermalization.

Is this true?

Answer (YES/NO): NO